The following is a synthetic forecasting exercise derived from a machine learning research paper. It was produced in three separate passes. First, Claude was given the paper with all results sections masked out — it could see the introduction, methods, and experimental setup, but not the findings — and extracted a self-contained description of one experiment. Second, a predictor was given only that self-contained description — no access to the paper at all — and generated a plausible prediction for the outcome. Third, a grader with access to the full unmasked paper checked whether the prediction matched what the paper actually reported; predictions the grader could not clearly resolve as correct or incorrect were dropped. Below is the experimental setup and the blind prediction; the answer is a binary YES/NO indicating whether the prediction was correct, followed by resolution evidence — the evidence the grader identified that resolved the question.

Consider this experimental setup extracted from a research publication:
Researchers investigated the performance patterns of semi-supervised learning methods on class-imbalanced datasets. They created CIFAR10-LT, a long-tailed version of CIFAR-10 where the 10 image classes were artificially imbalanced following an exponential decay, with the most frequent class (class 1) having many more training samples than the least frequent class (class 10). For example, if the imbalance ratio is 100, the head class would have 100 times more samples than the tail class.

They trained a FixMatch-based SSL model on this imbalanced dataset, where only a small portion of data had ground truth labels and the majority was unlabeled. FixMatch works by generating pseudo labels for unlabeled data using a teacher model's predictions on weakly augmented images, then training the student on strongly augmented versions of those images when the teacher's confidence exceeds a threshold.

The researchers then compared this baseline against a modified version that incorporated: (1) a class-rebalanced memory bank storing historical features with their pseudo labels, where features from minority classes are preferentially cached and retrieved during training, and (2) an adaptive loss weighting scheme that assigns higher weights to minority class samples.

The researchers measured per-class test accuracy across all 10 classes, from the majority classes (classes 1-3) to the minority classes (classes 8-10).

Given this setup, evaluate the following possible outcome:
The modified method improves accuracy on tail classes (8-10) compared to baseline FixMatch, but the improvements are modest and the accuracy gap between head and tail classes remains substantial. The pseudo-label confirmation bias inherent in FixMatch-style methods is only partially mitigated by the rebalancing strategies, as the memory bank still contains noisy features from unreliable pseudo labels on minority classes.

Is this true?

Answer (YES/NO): NO